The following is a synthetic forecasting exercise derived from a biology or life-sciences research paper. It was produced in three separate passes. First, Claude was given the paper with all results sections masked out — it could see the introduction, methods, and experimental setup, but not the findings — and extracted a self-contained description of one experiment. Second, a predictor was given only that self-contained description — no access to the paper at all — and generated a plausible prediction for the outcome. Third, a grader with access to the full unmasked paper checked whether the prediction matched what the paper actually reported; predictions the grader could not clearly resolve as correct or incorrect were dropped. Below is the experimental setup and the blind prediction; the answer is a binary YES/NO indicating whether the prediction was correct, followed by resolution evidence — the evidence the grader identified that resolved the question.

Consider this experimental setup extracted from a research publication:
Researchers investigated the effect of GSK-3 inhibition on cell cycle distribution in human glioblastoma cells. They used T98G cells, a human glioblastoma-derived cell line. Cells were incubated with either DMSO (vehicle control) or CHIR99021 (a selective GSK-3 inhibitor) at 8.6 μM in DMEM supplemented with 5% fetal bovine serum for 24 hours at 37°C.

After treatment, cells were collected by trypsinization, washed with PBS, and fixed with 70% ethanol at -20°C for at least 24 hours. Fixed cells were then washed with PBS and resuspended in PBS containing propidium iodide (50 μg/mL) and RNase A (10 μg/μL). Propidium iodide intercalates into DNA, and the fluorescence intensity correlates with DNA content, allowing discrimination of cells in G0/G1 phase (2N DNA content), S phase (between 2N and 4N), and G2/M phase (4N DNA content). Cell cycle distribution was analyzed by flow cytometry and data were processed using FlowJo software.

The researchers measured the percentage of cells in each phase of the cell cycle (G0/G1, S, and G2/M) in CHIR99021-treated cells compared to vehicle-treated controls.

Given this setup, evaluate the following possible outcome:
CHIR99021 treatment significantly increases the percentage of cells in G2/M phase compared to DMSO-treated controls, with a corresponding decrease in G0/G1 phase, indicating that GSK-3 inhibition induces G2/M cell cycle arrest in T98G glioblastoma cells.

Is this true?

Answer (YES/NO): NO